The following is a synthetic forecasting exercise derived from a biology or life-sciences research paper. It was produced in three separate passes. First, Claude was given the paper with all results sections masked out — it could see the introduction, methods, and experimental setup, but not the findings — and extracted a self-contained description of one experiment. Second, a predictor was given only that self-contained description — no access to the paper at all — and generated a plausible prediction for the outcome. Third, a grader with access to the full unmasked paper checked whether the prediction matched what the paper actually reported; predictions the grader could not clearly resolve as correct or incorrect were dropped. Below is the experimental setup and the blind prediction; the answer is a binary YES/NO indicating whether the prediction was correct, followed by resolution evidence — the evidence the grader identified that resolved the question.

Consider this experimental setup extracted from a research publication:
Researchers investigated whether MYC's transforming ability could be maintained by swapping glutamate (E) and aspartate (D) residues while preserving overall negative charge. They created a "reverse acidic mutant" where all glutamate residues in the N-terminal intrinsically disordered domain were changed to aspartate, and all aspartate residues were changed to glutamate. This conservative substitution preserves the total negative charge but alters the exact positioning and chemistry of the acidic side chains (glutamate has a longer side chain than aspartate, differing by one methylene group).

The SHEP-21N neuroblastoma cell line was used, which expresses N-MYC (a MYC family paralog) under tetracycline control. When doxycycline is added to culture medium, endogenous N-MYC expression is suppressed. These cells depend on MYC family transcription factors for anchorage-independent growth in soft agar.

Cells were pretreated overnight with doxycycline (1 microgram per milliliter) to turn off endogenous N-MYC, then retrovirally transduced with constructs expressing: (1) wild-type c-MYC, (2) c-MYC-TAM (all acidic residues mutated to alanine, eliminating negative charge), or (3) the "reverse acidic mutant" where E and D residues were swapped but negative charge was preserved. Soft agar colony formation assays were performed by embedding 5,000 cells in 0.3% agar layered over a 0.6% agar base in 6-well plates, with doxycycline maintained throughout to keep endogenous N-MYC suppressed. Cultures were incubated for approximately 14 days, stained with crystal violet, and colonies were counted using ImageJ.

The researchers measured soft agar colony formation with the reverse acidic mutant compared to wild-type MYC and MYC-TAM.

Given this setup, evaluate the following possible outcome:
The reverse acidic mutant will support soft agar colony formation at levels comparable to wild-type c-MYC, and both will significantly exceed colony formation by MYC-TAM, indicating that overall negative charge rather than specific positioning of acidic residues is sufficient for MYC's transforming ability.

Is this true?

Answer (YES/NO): YES